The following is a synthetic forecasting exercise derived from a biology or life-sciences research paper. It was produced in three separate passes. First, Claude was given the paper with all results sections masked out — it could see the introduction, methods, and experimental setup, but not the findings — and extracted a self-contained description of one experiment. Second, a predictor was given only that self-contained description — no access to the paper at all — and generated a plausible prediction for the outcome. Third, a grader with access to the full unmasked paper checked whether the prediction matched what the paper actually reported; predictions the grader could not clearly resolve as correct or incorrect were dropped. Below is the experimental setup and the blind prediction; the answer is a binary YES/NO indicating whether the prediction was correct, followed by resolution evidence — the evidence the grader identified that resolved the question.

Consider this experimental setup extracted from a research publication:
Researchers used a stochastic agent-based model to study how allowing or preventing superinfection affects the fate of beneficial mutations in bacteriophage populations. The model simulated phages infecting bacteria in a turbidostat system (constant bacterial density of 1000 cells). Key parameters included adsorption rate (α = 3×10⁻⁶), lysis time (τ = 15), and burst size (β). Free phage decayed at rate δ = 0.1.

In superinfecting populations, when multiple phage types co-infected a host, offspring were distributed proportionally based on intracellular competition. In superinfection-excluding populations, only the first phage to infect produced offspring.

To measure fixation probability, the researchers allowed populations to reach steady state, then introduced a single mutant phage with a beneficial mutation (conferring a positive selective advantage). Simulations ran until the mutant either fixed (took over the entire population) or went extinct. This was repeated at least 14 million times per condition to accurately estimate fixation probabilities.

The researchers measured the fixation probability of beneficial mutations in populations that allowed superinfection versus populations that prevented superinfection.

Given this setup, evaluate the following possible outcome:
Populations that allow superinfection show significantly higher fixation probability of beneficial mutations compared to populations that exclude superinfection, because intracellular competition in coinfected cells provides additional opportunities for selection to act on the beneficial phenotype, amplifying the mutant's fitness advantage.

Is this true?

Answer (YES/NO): NO